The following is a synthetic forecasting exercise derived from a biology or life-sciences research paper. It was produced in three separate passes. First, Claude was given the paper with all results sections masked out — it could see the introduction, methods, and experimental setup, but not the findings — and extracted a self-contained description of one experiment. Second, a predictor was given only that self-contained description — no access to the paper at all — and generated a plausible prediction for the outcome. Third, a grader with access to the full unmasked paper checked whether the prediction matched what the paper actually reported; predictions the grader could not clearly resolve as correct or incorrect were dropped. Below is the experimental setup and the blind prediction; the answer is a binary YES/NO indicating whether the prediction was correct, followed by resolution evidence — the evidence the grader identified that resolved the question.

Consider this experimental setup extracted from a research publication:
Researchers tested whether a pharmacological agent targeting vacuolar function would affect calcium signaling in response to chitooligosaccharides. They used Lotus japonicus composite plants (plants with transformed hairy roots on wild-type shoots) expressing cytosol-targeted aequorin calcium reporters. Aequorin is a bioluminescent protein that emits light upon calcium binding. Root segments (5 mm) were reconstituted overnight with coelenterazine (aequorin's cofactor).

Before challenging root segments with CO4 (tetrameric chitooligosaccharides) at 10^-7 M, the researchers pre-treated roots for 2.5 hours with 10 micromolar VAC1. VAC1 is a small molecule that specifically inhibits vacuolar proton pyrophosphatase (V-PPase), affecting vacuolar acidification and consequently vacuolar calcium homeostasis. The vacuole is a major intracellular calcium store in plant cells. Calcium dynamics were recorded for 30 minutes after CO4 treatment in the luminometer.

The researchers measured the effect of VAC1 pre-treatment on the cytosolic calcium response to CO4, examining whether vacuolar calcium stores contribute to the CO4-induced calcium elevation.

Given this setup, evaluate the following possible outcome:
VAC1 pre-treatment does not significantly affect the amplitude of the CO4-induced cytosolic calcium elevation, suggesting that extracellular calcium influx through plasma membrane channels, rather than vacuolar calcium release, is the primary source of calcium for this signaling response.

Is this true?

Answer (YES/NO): NO